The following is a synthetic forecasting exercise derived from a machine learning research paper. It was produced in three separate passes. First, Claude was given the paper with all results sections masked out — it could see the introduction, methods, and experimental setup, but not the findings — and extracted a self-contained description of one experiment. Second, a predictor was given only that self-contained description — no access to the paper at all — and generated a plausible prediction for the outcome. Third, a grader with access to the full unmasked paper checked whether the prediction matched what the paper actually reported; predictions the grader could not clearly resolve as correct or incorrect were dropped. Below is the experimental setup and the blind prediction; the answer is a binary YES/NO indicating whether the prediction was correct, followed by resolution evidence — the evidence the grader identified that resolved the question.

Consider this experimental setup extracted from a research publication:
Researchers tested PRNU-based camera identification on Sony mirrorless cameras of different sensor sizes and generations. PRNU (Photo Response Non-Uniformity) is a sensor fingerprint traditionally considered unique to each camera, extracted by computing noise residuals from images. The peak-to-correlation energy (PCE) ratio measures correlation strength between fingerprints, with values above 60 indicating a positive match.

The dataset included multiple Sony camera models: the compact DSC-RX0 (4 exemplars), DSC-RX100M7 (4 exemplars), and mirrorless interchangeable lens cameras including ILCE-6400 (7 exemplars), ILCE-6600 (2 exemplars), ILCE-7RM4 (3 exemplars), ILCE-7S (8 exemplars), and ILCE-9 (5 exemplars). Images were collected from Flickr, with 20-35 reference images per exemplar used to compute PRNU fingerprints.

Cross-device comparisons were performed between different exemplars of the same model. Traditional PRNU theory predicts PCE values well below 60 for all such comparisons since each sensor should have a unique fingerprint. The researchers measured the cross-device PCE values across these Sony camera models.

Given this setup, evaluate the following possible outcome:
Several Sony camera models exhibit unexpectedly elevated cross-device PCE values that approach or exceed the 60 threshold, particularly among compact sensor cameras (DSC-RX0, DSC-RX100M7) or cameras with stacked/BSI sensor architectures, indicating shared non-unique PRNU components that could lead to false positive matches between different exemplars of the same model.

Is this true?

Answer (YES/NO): NO